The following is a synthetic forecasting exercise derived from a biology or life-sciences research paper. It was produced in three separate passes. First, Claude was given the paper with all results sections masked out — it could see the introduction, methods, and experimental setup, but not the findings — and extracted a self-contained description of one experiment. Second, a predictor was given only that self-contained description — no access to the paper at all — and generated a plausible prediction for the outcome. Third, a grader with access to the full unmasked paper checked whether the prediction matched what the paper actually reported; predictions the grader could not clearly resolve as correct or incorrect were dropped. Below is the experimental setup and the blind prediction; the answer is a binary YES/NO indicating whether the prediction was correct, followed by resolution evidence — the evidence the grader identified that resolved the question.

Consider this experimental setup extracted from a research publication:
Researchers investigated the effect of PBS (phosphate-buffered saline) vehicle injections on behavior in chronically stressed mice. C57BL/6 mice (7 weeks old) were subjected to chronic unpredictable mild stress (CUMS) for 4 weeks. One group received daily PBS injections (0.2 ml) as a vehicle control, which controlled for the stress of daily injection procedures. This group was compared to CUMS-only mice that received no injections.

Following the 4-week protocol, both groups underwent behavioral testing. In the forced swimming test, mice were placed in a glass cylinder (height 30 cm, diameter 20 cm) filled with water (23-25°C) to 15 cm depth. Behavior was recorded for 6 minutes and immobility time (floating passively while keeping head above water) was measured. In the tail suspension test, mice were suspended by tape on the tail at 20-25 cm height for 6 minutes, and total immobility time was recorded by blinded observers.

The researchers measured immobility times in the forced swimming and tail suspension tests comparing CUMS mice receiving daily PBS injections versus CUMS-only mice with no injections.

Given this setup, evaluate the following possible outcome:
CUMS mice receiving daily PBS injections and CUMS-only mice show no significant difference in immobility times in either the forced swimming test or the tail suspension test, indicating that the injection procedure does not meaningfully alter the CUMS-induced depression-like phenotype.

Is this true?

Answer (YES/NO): YES